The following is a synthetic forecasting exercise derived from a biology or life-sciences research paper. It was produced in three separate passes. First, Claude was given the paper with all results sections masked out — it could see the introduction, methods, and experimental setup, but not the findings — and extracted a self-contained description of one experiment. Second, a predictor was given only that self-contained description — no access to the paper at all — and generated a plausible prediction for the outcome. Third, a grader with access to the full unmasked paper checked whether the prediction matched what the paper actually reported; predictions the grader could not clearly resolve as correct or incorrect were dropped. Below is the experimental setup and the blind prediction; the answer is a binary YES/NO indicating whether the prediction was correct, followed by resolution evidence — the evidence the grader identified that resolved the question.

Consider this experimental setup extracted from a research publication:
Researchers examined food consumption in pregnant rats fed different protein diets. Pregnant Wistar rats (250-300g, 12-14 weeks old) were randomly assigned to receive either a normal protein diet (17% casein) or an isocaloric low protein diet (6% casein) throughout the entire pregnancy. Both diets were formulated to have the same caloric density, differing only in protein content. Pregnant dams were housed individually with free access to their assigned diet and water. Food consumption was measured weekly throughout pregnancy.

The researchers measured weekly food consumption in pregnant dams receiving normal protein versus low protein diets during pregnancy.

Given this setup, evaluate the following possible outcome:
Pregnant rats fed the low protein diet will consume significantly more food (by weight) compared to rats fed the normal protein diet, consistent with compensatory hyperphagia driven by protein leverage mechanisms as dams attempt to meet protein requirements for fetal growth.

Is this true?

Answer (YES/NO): NO